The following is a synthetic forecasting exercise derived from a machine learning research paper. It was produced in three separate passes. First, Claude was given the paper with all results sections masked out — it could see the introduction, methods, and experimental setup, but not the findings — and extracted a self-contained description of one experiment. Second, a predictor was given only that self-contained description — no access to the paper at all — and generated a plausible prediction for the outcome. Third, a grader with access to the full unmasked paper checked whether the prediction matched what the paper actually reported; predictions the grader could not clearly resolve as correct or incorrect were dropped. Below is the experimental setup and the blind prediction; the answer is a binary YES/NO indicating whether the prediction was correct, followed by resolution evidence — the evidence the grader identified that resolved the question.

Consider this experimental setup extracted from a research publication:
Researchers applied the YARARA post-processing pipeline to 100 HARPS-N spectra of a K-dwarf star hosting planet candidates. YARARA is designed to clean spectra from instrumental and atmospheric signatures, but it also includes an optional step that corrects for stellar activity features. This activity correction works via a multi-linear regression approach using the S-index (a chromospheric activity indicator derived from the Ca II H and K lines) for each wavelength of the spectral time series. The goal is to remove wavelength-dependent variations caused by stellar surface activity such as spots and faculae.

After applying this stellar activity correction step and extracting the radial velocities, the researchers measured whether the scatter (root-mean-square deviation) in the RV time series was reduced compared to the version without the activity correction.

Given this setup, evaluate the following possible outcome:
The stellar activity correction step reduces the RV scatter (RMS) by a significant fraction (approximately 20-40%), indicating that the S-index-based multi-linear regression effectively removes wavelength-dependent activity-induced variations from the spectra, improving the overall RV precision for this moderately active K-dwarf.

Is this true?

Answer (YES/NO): NO